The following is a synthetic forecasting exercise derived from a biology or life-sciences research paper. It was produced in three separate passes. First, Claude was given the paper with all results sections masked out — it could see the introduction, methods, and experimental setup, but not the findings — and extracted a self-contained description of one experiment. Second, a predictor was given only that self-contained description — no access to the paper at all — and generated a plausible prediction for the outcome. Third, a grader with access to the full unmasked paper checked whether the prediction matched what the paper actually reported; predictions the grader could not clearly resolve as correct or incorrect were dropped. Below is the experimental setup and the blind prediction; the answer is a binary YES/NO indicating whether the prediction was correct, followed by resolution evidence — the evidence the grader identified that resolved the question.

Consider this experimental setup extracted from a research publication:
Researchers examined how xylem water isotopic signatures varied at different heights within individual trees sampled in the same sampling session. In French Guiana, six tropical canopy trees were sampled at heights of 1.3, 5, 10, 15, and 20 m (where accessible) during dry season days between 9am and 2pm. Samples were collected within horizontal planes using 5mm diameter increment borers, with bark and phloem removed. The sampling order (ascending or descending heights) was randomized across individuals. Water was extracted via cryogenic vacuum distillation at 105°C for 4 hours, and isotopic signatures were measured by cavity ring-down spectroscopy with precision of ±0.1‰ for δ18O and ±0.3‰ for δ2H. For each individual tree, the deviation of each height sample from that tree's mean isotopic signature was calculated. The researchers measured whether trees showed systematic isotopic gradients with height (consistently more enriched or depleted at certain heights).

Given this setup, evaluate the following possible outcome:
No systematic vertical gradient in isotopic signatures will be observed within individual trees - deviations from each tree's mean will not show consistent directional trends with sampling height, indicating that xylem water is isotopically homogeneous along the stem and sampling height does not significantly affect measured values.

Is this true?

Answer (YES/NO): NO